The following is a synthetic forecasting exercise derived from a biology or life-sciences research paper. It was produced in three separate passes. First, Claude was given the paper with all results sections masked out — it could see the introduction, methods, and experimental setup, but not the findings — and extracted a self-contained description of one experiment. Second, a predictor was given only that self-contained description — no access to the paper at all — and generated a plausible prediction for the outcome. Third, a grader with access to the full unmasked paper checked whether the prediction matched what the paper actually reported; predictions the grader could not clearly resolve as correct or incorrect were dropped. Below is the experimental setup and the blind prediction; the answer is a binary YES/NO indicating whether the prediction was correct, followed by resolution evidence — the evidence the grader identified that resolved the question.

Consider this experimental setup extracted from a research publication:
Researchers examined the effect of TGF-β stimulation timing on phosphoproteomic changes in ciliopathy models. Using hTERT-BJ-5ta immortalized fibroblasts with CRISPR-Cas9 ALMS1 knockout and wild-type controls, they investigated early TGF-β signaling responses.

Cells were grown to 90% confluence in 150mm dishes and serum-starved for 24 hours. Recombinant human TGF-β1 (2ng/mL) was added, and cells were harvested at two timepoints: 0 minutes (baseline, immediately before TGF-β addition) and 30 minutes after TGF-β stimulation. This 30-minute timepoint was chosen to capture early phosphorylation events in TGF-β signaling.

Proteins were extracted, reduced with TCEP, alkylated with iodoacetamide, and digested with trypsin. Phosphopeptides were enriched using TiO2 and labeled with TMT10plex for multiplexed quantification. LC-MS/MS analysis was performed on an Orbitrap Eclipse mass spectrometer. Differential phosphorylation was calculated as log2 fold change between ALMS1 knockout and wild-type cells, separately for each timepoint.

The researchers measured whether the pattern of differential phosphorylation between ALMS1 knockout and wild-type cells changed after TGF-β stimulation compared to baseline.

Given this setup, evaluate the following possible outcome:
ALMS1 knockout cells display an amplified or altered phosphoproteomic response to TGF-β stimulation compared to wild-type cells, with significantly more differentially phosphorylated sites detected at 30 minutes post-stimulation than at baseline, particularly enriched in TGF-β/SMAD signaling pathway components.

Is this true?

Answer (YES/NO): NO